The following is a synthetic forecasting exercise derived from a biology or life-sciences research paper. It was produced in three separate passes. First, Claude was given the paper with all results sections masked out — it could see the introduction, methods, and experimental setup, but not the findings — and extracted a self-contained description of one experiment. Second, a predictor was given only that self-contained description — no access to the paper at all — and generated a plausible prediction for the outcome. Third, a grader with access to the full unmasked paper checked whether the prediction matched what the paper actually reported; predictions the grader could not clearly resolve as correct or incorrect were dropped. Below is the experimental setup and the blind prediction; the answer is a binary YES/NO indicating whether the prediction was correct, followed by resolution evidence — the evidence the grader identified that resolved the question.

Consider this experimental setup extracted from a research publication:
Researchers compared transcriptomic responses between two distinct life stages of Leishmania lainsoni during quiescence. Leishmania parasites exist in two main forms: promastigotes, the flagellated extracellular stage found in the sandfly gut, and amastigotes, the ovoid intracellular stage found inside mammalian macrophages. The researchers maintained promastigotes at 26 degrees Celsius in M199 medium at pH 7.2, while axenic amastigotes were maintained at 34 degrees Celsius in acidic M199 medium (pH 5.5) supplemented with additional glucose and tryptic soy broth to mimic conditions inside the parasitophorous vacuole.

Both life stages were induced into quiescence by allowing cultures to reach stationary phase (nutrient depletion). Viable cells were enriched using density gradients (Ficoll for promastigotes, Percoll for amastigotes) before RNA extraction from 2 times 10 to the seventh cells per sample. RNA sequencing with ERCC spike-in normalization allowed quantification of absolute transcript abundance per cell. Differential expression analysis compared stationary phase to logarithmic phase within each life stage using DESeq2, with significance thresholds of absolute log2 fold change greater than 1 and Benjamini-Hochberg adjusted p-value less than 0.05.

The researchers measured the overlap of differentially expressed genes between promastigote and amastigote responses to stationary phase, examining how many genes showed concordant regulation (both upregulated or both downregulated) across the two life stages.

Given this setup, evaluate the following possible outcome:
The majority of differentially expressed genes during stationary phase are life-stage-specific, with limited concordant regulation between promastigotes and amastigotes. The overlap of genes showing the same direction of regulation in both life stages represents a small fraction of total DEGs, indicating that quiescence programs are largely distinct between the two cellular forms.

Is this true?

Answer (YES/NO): NO